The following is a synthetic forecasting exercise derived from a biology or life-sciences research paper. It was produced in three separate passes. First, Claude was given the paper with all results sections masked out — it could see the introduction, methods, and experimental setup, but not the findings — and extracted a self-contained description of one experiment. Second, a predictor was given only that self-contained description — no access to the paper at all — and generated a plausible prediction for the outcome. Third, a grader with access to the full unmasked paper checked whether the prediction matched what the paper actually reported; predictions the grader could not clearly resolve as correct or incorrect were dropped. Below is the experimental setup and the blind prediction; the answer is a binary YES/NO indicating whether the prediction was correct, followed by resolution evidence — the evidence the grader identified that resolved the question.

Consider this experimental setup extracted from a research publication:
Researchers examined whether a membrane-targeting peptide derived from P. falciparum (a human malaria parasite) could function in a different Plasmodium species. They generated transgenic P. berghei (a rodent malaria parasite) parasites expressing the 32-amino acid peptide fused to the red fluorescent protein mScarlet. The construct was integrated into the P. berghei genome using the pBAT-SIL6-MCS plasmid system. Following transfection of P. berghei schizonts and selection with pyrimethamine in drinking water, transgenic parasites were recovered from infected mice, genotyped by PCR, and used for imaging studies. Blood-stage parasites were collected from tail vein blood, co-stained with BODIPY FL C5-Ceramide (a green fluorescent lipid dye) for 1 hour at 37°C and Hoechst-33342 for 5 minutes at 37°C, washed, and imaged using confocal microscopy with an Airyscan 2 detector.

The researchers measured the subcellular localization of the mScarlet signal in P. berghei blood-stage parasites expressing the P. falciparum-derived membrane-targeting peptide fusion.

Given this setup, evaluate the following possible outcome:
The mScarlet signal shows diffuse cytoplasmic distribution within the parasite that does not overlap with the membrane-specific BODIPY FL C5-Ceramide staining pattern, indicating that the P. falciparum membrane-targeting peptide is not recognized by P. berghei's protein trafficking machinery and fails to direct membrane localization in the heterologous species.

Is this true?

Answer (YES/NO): NO